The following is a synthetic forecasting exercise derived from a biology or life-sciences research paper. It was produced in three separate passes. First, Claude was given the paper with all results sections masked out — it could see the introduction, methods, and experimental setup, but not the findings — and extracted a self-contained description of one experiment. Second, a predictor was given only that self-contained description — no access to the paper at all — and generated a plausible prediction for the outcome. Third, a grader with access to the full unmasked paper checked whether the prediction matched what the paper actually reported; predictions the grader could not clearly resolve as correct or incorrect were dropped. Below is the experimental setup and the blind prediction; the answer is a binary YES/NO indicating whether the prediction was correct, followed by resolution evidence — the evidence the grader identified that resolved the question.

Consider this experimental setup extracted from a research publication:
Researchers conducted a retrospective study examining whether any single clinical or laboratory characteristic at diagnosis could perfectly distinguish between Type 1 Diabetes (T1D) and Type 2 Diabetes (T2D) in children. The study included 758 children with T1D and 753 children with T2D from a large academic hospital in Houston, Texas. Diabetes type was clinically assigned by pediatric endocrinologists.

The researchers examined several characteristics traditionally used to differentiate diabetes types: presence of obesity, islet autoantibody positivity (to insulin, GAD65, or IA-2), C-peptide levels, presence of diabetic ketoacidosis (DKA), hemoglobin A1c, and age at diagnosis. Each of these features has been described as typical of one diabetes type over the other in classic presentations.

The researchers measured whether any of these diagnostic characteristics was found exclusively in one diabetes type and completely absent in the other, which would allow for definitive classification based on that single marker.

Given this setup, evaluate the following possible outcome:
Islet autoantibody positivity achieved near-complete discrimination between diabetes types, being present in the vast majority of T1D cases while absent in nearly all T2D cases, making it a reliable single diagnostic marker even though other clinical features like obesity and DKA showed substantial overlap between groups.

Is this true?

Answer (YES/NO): NO